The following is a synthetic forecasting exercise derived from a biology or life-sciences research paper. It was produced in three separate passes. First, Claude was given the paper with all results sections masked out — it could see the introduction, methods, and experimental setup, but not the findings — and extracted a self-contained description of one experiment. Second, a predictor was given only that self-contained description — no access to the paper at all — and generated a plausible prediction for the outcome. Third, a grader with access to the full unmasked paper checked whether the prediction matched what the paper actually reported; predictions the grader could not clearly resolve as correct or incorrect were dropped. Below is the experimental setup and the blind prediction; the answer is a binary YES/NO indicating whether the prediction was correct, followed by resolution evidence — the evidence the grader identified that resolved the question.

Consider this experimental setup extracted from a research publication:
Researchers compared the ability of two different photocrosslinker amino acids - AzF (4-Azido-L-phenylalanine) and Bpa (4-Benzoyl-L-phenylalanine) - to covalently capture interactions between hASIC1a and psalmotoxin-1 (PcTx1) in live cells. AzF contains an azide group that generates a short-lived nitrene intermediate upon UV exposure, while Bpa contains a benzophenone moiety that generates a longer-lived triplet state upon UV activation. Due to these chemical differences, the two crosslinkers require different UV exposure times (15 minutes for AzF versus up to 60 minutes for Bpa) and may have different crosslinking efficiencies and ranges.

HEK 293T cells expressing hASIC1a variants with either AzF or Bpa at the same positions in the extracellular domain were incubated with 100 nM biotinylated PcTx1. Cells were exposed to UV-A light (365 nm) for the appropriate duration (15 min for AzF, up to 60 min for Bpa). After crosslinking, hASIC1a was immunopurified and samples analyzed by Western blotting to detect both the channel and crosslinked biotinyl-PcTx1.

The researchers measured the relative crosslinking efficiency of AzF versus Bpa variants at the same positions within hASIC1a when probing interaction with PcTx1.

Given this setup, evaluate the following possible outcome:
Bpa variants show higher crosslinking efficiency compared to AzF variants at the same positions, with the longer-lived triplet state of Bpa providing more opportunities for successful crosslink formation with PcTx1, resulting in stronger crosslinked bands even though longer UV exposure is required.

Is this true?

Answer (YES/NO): NO